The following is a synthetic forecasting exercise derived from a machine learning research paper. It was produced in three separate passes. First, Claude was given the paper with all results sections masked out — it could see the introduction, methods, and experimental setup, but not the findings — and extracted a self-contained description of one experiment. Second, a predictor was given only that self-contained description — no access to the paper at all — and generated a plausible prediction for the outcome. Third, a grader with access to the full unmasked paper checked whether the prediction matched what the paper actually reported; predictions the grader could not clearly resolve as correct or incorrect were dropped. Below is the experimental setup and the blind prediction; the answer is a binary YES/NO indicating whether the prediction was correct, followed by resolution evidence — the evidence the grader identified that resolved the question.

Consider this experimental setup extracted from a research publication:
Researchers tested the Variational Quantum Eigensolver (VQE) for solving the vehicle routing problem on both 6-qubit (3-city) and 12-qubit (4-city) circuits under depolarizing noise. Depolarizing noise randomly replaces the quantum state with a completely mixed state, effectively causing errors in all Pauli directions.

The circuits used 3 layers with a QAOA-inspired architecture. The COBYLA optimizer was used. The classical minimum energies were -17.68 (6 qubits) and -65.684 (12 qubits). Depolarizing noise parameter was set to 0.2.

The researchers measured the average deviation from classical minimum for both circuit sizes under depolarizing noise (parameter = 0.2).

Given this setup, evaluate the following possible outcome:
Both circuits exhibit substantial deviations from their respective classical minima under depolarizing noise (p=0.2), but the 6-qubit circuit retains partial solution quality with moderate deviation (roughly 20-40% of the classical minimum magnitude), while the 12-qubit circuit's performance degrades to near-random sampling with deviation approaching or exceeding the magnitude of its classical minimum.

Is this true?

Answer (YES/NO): NO